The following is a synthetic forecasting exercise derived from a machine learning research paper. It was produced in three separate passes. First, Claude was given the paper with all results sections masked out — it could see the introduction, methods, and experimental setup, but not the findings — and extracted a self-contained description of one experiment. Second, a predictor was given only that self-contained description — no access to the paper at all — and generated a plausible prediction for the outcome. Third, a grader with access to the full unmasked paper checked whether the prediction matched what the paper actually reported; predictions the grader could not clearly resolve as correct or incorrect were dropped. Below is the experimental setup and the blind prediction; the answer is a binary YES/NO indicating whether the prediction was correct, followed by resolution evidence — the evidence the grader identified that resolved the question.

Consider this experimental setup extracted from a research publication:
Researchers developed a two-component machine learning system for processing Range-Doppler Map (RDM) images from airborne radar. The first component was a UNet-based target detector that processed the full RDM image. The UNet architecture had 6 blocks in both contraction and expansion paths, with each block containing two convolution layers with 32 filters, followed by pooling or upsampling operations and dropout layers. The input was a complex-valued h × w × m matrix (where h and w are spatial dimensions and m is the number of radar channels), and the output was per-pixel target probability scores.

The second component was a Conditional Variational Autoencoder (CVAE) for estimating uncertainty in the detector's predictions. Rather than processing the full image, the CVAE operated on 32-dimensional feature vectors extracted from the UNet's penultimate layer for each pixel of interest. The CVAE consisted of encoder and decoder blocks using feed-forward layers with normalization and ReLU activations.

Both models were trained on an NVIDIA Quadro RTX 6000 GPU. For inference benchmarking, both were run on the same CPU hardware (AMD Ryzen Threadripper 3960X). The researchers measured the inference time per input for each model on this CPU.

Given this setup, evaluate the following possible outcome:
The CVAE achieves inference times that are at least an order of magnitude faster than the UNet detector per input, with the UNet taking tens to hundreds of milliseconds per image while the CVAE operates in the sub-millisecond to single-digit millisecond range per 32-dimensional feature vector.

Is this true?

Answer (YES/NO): NO